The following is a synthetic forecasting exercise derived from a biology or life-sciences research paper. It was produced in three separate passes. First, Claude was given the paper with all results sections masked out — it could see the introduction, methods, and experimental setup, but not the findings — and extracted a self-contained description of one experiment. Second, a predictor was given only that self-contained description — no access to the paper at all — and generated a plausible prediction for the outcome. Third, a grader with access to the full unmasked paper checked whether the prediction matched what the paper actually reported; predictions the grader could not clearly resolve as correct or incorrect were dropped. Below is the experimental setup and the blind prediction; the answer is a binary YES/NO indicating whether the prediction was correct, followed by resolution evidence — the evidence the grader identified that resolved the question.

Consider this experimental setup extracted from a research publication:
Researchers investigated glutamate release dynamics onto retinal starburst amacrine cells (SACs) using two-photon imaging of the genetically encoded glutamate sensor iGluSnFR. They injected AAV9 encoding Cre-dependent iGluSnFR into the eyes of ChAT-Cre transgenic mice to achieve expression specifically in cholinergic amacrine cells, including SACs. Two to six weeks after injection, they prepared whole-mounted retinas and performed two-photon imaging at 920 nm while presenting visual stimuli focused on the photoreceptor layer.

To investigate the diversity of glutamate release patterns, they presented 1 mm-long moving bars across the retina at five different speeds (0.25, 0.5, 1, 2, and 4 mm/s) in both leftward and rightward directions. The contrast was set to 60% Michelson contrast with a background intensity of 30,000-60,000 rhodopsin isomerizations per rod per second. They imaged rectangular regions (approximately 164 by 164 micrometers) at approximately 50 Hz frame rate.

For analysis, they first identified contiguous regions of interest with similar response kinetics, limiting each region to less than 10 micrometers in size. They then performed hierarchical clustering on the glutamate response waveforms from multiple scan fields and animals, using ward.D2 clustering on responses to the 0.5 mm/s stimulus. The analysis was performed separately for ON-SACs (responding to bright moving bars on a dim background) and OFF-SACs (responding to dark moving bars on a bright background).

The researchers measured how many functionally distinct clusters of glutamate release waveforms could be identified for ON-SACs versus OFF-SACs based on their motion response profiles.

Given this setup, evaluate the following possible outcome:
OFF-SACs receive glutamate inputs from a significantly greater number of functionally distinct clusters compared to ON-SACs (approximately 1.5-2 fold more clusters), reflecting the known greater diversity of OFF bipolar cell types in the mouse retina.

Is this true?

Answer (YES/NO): NO